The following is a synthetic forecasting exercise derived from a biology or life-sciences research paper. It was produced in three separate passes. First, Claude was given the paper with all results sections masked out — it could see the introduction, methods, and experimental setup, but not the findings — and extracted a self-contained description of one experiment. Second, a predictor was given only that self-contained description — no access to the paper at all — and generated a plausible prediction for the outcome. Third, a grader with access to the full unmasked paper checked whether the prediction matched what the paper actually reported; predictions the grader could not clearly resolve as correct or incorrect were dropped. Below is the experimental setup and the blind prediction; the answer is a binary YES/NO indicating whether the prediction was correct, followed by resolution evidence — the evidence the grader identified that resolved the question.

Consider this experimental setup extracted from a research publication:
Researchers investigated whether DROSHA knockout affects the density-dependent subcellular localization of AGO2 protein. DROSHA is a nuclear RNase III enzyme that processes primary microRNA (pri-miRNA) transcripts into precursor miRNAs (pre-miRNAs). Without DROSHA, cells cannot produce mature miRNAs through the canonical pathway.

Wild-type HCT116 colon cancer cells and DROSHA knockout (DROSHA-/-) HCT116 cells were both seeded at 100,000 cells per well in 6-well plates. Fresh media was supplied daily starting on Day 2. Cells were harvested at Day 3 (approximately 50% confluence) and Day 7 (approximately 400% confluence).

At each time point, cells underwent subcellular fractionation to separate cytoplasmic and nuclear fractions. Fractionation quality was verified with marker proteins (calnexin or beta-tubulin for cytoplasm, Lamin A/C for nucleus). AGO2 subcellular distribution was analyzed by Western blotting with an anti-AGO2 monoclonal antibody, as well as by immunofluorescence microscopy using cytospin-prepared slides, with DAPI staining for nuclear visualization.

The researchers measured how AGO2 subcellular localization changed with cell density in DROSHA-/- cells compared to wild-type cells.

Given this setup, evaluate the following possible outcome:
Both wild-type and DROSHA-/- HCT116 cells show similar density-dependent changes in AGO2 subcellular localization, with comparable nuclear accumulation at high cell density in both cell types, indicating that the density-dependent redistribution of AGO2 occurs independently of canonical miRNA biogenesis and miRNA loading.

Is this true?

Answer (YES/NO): NO